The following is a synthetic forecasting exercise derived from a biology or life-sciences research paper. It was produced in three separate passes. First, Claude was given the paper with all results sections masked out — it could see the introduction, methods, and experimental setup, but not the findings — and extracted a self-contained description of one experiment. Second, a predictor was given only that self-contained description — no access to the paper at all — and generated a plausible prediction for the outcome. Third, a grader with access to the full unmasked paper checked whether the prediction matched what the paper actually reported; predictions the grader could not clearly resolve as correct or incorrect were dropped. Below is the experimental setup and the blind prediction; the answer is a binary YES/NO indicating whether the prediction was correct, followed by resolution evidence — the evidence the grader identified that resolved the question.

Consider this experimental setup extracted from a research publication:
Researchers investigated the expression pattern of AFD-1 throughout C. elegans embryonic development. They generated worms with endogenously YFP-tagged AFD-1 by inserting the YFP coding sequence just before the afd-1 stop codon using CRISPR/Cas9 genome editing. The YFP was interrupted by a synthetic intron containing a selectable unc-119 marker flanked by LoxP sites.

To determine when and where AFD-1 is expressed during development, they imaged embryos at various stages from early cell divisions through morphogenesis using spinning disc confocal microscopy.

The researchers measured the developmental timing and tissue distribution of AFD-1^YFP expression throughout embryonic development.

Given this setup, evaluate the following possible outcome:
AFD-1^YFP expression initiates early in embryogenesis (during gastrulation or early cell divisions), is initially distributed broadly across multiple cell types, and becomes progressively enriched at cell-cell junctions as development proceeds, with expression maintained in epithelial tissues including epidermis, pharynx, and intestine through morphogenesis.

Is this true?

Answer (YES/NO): YES